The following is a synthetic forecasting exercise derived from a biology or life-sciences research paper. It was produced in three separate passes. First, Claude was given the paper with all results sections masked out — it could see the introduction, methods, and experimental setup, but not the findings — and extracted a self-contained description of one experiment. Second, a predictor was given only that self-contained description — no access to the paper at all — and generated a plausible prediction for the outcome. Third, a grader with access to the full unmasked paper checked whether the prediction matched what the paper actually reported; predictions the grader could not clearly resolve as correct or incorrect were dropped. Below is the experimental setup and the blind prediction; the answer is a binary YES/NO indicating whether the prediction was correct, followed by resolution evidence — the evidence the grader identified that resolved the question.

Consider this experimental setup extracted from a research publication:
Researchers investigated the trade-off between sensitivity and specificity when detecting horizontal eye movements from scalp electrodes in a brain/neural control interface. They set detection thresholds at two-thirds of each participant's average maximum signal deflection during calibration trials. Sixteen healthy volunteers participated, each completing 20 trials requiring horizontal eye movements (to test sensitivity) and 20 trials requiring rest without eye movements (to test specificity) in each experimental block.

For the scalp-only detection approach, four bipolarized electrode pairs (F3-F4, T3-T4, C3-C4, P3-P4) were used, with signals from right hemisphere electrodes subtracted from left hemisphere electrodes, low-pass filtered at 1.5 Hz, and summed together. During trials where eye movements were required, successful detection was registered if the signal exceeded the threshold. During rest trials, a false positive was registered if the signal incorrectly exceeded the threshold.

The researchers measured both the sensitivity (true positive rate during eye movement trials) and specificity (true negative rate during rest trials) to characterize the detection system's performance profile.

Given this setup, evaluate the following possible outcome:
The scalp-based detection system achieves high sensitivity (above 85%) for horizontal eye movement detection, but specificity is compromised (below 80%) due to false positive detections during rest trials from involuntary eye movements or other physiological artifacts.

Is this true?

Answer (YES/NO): NO